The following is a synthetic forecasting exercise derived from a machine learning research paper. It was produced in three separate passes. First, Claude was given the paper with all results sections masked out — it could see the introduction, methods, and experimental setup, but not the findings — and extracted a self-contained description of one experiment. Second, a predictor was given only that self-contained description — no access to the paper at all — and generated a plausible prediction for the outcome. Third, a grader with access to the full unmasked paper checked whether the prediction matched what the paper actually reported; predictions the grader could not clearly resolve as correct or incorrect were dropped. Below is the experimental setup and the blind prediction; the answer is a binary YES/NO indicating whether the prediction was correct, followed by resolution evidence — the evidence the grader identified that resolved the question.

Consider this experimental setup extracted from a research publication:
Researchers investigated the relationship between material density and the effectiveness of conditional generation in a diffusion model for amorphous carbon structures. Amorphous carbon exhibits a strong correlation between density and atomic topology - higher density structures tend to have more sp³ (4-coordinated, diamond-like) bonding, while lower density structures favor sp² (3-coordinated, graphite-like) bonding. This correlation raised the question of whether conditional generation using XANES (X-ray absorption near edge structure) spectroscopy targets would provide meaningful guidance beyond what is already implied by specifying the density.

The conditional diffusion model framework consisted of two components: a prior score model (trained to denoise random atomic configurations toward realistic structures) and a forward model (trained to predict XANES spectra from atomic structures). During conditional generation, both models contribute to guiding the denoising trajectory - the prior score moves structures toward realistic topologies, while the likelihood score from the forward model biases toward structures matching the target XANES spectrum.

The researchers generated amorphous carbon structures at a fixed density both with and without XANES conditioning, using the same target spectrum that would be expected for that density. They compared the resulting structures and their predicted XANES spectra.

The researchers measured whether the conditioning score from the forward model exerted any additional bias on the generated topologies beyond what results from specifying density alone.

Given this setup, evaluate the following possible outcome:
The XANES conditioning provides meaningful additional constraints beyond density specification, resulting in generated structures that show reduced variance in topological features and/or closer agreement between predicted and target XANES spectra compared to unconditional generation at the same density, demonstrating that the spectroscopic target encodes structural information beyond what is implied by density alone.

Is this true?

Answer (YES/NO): YES